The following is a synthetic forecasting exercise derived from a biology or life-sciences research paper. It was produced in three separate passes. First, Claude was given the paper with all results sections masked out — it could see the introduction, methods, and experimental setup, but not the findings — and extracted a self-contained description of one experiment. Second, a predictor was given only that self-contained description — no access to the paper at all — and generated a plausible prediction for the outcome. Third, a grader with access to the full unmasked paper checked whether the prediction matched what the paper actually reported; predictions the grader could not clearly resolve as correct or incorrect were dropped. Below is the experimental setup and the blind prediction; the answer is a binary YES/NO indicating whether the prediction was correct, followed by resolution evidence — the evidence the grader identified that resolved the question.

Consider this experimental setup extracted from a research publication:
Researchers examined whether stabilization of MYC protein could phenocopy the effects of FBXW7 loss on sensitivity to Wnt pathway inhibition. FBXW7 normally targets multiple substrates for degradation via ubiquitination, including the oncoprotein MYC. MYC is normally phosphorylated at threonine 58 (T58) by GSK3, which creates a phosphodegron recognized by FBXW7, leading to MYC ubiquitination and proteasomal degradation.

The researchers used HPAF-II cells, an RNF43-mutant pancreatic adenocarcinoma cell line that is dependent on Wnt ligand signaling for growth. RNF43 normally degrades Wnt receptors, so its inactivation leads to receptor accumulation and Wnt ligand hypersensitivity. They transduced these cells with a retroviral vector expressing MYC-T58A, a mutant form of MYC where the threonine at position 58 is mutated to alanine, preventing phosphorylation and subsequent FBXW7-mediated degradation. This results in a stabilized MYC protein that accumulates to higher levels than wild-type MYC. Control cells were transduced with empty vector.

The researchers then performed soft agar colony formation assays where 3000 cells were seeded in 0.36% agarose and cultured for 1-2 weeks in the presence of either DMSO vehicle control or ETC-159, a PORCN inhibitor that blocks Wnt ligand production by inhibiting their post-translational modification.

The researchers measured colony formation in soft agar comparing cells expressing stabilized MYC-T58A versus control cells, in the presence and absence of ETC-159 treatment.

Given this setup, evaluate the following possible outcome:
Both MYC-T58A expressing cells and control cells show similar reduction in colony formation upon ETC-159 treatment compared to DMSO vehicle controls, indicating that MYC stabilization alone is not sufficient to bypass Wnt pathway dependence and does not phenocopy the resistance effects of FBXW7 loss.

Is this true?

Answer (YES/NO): NO